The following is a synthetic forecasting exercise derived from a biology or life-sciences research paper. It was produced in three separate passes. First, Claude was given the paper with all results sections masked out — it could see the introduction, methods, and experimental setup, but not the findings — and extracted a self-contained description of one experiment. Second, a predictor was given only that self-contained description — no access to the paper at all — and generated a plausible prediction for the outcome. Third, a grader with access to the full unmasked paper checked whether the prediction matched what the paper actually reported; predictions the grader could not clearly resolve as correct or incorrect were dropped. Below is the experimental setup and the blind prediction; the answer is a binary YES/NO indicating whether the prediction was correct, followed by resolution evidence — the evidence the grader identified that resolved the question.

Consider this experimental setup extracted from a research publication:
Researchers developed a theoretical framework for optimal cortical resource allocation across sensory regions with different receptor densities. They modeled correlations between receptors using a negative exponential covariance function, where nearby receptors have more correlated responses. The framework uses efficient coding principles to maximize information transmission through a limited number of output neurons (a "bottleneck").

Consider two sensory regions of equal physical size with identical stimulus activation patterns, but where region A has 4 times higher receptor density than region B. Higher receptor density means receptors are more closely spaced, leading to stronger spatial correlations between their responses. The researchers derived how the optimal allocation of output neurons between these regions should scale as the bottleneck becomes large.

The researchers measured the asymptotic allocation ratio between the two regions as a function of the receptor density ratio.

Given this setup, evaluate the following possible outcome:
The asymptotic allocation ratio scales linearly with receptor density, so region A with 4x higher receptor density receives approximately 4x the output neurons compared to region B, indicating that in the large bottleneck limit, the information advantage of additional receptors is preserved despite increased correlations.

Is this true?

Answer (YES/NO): NO